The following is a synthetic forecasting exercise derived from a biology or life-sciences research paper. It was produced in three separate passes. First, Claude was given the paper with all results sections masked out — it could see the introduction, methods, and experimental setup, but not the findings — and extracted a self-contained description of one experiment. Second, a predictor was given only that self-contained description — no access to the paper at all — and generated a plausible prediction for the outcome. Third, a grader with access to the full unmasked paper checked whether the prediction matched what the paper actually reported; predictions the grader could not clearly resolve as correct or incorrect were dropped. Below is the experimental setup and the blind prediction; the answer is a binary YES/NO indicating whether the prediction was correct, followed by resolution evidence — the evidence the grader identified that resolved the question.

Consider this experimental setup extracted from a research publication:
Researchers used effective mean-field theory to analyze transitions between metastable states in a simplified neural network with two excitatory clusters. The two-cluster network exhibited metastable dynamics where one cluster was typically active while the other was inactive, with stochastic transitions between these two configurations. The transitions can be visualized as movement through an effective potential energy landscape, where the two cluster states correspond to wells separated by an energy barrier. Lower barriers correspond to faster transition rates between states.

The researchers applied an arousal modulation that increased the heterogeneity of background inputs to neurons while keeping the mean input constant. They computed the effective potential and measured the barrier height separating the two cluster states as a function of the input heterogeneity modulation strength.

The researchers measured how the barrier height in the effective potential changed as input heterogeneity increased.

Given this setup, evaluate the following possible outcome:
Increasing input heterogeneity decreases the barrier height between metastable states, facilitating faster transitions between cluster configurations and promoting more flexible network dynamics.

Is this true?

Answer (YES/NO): YES